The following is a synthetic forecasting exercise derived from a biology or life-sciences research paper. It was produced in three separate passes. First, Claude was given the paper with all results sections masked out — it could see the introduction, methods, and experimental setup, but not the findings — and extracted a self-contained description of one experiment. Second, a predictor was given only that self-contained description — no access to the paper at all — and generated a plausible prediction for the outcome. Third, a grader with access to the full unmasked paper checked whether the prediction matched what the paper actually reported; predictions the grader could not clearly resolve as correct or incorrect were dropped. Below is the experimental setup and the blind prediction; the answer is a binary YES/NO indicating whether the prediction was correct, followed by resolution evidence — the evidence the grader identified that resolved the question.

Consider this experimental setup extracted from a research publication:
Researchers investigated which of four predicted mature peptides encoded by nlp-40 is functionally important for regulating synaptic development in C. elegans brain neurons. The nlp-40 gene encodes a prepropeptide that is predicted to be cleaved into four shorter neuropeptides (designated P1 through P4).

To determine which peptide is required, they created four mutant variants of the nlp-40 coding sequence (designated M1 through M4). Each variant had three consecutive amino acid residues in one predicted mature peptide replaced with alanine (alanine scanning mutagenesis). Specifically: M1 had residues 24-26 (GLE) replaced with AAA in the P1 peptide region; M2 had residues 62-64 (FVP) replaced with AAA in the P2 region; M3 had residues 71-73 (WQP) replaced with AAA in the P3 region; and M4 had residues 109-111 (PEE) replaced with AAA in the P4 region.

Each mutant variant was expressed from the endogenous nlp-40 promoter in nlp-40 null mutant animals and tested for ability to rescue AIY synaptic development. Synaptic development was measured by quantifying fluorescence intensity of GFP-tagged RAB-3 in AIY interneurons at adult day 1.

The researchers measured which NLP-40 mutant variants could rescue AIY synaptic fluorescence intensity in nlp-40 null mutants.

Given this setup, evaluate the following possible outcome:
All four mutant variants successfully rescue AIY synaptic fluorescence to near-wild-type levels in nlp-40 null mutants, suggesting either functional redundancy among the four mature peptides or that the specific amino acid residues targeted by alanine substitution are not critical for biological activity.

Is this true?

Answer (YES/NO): NO